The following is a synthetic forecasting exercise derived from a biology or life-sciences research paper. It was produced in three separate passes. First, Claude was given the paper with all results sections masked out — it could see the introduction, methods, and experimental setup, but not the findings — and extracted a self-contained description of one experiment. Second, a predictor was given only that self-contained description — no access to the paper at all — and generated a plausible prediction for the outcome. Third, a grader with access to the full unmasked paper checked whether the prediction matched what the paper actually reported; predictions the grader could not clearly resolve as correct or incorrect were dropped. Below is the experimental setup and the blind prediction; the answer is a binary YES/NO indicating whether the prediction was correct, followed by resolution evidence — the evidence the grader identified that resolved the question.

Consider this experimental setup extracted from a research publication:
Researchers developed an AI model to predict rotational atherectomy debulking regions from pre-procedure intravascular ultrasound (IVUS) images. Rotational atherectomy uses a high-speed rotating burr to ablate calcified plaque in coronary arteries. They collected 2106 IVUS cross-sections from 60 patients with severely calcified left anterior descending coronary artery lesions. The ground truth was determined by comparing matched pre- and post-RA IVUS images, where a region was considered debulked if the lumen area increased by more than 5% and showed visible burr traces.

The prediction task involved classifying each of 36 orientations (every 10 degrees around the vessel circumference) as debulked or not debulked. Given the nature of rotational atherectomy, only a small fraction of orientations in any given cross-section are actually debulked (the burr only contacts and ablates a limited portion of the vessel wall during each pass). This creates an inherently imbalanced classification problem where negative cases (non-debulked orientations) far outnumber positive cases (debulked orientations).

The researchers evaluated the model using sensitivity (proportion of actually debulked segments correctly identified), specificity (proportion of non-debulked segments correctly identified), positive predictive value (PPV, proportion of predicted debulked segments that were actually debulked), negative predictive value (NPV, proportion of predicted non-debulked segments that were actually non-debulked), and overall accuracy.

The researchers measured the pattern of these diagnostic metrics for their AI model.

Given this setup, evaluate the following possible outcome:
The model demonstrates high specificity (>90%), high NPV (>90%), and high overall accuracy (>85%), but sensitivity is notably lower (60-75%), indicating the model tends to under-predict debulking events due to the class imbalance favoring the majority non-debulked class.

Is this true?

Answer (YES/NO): NO